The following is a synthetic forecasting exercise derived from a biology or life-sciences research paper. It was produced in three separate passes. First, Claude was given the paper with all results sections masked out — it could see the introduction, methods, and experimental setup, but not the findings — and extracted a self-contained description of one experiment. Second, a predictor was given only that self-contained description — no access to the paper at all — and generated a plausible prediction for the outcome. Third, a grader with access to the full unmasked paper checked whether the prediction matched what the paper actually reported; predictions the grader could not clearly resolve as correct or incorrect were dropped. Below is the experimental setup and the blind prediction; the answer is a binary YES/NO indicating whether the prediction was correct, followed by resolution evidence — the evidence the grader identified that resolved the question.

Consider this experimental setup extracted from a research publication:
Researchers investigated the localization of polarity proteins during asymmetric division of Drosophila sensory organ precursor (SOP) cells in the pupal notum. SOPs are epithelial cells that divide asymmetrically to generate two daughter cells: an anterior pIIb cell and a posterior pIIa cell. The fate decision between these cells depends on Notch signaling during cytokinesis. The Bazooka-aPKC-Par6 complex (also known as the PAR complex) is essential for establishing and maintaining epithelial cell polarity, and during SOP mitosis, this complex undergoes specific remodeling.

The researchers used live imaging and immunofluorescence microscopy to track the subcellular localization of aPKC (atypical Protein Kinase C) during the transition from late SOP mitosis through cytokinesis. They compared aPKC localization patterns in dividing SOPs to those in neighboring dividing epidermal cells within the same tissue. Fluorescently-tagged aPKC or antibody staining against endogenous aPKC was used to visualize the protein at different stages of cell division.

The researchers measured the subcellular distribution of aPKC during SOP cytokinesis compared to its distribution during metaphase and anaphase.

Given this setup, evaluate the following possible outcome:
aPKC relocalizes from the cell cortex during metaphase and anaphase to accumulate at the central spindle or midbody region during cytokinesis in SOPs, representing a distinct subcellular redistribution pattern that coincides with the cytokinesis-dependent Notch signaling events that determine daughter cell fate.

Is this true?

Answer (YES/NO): NO